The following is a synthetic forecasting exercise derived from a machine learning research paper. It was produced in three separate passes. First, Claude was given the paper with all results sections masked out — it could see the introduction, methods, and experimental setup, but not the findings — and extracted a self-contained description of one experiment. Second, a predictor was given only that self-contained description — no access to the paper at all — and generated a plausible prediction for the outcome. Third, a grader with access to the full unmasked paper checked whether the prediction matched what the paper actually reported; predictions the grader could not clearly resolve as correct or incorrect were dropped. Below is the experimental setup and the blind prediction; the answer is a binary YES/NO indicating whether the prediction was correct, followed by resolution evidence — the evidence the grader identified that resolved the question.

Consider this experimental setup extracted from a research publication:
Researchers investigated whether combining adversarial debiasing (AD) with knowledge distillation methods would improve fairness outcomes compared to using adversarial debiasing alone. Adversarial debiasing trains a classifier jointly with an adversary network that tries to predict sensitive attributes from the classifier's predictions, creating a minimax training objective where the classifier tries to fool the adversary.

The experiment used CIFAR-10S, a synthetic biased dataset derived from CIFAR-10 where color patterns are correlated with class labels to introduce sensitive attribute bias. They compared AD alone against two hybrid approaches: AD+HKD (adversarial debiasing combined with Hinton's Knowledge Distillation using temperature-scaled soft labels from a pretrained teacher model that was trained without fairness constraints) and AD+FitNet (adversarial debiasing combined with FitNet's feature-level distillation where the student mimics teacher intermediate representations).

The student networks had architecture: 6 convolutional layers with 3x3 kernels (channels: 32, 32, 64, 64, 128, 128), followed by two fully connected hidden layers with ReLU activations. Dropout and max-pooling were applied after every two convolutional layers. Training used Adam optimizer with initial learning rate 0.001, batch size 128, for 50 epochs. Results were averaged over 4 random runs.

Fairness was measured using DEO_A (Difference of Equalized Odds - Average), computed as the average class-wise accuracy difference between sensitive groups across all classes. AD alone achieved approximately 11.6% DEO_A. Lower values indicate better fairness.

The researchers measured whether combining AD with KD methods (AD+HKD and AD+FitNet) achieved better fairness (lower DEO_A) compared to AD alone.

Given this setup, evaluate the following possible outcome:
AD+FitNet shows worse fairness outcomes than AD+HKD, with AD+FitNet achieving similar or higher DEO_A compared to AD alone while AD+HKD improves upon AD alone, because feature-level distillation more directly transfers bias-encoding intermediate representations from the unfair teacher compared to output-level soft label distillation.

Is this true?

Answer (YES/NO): NO